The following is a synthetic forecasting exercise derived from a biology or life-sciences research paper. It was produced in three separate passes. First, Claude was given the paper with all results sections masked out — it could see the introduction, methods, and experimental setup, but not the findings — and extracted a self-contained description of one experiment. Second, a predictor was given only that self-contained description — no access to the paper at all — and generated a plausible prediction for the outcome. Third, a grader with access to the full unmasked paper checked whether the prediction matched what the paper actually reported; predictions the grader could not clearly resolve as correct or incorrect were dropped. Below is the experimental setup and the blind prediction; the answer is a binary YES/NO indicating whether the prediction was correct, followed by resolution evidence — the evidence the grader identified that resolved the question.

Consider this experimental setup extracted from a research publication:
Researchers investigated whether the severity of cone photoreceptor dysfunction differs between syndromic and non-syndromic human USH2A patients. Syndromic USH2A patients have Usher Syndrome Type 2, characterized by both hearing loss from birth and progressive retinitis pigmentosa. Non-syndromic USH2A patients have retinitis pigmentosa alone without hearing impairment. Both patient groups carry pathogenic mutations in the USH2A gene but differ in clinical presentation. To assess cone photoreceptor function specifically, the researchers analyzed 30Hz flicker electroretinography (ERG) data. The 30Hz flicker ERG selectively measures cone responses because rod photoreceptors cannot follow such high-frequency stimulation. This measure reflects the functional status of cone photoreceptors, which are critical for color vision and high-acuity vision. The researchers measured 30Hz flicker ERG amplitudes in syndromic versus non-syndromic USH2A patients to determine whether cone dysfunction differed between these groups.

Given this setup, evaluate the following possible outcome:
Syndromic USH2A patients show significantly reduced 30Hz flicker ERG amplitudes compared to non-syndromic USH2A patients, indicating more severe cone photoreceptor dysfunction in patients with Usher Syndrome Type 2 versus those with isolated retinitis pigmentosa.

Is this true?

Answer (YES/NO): YES